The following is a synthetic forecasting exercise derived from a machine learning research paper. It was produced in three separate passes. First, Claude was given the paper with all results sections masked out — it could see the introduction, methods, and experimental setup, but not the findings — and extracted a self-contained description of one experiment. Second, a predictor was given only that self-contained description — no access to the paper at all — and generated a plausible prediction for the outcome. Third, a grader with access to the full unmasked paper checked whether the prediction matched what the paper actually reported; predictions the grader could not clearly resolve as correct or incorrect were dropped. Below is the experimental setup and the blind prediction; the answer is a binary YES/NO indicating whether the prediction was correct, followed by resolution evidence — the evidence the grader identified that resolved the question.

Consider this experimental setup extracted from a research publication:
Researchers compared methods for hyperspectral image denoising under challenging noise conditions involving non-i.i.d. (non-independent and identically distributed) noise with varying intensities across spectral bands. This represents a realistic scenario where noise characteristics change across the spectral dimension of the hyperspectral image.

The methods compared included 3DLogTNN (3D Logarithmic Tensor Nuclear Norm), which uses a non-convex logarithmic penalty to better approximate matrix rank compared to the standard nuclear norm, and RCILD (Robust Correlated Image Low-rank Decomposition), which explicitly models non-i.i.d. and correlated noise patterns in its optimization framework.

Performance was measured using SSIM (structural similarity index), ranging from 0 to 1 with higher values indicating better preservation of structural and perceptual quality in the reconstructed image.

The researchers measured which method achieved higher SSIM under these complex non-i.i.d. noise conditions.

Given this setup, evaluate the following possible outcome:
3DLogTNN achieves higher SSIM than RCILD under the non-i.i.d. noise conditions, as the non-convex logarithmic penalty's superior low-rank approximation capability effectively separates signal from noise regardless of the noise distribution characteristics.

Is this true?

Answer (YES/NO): NO